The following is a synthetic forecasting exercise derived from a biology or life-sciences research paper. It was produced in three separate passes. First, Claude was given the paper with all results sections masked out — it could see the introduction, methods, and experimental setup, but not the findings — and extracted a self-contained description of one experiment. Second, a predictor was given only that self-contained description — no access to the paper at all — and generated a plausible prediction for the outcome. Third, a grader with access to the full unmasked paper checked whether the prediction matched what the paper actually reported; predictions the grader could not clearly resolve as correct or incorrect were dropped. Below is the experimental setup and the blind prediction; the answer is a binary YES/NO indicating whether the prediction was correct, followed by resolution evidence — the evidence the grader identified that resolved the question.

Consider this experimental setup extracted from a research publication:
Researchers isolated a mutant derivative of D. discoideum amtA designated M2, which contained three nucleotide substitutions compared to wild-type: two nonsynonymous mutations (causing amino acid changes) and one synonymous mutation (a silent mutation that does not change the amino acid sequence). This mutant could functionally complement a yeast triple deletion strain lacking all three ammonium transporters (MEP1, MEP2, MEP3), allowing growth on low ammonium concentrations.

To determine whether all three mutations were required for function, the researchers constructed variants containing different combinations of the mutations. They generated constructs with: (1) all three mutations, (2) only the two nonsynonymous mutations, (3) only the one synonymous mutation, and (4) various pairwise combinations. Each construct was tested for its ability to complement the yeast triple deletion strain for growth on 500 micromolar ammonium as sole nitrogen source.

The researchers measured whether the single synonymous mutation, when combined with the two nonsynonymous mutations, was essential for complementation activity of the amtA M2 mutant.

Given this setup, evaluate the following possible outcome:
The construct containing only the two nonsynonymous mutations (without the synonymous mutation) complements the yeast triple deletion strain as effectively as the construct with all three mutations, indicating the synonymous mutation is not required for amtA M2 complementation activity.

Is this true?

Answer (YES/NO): NO